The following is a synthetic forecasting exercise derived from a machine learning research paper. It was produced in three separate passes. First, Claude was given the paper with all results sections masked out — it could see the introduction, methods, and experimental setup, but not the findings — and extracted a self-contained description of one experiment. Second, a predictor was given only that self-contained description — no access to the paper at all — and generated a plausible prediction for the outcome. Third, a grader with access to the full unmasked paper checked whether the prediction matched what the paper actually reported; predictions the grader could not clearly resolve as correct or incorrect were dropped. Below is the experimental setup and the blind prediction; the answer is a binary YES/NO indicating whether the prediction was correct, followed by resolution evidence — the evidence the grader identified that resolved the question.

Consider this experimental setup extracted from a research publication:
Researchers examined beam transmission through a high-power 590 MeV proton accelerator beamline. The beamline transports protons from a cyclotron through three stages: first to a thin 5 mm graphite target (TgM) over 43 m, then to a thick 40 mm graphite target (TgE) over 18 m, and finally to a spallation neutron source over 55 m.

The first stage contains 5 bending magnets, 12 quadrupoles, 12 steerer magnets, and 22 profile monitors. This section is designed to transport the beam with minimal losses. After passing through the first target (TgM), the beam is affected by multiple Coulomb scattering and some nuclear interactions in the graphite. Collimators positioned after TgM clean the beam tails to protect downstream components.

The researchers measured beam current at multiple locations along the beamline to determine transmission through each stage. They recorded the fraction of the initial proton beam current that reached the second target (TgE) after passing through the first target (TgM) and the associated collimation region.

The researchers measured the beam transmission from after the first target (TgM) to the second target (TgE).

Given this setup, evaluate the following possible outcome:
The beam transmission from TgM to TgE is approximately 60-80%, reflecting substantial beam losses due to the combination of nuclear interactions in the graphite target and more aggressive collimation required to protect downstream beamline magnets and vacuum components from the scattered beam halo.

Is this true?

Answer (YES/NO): NO